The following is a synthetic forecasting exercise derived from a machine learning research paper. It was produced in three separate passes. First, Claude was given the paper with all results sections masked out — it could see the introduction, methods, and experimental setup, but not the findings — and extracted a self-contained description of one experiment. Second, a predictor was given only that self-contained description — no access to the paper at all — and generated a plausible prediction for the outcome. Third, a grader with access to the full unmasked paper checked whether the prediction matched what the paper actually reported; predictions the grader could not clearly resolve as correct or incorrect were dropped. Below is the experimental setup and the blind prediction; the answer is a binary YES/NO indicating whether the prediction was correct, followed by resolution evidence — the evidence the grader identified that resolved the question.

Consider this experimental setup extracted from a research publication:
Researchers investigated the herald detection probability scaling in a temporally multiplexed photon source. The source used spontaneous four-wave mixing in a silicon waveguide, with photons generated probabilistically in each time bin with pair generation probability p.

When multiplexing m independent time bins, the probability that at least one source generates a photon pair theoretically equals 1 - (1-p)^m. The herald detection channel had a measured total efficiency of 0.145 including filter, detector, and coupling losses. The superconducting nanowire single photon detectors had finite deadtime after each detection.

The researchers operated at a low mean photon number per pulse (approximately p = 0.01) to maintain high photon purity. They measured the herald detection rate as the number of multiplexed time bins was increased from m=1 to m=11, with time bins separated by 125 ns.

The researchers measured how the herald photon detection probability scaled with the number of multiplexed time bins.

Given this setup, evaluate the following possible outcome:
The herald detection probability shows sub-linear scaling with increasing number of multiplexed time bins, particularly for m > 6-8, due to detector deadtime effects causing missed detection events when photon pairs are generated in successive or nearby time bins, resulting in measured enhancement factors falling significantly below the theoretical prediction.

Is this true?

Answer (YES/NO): NO